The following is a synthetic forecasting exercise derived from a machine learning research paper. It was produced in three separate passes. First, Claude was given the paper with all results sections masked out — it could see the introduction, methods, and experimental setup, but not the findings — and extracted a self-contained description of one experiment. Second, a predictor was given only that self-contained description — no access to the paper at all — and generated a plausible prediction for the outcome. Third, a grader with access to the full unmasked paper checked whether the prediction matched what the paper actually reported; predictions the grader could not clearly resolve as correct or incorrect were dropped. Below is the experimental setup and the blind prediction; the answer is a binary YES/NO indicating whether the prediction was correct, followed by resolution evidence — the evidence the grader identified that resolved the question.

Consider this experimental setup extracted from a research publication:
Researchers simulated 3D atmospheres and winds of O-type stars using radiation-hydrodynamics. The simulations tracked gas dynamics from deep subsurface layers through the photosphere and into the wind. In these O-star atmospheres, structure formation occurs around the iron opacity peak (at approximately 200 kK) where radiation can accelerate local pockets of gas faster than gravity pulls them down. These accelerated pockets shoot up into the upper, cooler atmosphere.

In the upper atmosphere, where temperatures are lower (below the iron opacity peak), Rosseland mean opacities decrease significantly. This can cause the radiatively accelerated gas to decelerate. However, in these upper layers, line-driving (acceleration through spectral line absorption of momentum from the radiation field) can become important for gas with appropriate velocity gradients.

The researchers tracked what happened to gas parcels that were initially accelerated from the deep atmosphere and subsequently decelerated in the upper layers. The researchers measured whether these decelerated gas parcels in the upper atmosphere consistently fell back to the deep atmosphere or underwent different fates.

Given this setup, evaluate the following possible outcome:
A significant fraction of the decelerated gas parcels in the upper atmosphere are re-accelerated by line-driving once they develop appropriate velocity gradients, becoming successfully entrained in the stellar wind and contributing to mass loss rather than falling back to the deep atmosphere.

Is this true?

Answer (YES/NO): YES